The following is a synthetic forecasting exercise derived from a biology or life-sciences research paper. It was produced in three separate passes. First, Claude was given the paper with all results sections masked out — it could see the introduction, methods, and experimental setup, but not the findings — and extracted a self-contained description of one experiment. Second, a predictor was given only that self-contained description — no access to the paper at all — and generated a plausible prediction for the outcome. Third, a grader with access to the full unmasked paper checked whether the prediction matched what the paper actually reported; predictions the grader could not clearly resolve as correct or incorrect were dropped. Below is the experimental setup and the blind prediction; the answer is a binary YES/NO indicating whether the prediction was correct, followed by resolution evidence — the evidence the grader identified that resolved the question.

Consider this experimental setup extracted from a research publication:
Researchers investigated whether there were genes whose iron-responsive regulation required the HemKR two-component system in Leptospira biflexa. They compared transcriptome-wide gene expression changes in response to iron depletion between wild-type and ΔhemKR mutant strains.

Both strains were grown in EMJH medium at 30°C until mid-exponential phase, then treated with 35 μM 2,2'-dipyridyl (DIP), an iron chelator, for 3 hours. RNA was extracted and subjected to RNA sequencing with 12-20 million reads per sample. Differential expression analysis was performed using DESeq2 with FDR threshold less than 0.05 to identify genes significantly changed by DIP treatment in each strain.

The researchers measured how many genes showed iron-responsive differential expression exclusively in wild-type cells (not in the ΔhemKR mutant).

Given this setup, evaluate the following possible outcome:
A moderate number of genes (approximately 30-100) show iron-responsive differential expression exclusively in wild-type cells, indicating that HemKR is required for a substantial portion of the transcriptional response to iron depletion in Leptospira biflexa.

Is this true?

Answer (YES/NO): NO